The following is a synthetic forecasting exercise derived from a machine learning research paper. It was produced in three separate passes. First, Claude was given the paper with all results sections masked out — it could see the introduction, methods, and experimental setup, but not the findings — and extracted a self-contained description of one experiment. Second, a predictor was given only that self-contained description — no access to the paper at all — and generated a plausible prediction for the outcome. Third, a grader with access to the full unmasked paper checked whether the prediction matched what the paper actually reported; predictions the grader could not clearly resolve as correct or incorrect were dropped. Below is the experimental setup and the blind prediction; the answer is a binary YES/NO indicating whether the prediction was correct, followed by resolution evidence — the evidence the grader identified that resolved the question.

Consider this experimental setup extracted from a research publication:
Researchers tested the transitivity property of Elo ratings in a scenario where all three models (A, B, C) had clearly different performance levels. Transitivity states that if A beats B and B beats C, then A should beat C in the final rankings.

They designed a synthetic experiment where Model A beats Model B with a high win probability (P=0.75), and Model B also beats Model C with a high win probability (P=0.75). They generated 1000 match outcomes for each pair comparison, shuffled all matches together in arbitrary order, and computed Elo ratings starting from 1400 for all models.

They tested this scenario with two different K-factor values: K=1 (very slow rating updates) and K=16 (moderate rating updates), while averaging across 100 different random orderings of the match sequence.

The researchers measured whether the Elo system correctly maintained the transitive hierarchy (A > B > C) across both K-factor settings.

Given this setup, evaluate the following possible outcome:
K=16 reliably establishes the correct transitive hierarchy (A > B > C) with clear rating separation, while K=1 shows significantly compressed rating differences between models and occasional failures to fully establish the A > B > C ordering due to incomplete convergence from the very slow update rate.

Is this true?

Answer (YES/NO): NO